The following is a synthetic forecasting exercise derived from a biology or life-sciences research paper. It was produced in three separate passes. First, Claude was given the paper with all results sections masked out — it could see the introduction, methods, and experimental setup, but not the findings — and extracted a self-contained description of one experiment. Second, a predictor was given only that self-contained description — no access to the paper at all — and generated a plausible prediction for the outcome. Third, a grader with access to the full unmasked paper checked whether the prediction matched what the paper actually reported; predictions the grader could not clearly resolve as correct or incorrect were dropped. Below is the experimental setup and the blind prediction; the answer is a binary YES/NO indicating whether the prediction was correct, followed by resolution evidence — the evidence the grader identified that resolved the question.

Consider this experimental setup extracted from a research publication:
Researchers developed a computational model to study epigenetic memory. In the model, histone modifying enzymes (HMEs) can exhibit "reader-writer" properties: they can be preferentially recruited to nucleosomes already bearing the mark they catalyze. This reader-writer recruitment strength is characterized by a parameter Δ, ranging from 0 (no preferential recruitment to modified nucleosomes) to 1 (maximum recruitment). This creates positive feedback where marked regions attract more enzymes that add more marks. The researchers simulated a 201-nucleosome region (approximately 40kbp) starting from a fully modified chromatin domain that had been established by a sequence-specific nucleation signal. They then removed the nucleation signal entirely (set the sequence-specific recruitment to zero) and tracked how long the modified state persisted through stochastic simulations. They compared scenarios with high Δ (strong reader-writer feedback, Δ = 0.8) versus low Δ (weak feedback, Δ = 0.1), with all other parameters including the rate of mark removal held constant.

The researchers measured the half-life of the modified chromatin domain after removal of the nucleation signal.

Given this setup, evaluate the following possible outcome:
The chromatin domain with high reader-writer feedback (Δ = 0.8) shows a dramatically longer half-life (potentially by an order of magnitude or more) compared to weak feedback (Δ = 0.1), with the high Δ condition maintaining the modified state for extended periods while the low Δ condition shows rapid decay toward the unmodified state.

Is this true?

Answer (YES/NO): YES